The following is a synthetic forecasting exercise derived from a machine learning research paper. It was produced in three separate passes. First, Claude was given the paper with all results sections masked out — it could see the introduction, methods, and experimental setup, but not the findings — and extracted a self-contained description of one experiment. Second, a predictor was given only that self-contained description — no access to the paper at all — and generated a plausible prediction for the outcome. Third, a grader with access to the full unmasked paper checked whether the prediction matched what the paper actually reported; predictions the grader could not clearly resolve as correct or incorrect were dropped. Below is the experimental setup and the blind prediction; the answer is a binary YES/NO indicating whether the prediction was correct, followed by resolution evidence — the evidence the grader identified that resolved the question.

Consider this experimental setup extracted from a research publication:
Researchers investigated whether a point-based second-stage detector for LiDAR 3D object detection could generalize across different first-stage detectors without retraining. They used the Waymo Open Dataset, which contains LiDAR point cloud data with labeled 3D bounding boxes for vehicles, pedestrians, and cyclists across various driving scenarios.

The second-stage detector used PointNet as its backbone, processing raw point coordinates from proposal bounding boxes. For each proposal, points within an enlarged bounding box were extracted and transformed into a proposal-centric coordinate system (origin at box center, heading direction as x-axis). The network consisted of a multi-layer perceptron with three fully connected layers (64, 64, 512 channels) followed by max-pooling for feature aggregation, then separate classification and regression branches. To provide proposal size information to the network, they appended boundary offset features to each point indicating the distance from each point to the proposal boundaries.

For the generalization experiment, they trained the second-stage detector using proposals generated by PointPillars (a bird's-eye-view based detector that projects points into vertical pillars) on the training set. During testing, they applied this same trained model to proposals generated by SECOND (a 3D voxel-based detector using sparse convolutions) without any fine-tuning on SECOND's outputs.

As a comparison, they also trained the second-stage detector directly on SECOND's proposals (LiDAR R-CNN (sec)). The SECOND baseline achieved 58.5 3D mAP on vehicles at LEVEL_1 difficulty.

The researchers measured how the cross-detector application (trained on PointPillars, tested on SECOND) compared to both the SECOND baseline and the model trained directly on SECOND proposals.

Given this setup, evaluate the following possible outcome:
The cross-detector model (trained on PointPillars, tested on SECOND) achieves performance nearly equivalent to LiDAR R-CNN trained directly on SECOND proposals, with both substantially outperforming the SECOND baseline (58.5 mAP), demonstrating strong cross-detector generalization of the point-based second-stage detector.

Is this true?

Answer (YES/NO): YES